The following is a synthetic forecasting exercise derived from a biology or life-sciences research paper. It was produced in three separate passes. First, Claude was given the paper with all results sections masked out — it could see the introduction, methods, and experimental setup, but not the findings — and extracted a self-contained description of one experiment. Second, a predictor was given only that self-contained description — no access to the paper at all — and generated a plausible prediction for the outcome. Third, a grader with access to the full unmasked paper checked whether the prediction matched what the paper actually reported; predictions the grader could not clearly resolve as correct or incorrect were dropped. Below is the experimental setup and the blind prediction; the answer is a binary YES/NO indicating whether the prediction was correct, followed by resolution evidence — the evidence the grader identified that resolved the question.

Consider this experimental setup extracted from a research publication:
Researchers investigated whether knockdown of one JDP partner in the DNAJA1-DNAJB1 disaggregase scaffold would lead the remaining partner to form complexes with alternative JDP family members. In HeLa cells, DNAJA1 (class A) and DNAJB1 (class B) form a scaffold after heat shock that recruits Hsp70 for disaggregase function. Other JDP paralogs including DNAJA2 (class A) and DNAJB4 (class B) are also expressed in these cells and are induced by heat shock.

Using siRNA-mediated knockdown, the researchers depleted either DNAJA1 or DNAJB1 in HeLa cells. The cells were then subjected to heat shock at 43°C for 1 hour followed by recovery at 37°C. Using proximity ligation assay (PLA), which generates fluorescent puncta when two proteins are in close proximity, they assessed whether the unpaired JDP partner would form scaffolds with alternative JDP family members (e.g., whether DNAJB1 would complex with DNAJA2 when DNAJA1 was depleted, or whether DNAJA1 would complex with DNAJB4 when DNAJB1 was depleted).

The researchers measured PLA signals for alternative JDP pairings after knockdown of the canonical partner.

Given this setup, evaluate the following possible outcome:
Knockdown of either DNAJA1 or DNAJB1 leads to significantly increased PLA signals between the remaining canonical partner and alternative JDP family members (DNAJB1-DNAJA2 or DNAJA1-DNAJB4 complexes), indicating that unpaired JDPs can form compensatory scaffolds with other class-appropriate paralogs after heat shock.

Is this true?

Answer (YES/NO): NO